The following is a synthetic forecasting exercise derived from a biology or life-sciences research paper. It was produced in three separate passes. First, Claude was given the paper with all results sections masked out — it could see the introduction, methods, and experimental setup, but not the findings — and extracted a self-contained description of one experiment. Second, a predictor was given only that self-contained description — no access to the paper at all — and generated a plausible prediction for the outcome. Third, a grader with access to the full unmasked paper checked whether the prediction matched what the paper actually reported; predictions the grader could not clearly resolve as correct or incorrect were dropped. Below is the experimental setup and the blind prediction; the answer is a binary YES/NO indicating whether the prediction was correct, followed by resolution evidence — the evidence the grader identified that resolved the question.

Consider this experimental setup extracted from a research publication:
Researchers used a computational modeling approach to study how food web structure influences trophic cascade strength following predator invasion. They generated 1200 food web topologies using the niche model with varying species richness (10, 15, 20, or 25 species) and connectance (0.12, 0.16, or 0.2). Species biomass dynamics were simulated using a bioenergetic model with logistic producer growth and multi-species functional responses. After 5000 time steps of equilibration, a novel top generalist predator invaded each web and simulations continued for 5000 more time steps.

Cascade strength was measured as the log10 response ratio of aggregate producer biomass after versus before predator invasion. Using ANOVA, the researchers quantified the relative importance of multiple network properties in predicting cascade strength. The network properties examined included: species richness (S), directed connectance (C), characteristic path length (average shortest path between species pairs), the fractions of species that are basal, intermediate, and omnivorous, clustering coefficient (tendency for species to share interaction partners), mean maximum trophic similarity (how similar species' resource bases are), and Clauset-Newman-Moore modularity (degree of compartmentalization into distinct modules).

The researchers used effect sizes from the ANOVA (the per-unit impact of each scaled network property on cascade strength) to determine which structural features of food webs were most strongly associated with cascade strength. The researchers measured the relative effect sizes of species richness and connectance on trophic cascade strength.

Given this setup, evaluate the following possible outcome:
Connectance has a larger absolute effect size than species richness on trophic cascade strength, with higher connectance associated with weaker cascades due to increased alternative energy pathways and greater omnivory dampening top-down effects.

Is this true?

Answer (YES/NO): NO